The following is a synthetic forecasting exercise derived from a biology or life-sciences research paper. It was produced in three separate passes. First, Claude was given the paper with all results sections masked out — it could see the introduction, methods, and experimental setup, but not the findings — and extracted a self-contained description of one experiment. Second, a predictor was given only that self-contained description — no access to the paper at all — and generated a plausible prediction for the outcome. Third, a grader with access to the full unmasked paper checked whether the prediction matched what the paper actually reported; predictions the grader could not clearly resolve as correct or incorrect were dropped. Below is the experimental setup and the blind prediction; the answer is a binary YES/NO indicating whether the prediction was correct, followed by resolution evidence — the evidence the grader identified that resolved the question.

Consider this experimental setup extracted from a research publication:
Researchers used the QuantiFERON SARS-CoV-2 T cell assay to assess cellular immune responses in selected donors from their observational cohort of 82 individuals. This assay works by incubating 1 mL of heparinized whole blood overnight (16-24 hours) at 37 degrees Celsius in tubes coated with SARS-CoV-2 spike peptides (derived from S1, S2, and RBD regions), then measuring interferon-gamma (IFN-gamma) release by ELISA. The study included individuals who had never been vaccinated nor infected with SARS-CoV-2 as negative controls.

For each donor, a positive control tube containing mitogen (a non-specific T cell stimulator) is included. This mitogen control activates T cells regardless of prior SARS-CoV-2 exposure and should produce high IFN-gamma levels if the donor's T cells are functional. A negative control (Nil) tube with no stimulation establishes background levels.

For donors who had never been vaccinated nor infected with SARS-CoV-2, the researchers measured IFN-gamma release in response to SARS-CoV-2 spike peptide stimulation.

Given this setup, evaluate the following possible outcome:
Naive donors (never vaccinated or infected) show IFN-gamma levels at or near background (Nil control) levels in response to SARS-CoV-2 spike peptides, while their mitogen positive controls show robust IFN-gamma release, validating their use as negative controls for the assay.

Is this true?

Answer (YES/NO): YES